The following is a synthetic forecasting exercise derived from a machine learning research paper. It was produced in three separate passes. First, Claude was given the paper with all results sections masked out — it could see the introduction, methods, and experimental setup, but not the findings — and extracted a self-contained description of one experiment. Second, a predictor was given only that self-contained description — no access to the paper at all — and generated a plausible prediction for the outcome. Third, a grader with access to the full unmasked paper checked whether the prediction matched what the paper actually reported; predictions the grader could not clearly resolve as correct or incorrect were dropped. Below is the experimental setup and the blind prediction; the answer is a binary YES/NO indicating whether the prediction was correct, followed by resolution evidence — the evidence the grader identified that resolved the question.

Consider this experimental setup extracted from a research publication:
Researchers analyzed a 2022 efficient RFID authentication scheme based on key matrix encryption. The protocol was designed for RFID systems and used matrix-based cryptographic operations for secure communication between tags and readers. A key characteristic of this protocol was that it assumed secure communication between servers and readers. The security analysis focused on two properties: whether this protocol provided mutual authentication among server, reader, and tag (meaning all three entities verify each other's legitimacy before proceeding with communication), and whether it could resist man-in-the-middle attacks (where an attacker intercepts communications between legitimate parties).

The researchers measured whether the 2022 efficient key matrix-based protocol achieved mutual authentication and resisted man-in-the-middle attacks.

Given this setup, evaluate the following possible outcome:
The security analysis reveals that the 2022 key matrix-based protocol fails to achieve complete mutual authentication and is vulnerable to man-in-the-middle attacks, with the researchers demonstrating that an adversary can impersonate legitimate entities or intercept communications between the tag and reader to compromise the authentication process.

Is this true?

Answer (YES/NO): NO